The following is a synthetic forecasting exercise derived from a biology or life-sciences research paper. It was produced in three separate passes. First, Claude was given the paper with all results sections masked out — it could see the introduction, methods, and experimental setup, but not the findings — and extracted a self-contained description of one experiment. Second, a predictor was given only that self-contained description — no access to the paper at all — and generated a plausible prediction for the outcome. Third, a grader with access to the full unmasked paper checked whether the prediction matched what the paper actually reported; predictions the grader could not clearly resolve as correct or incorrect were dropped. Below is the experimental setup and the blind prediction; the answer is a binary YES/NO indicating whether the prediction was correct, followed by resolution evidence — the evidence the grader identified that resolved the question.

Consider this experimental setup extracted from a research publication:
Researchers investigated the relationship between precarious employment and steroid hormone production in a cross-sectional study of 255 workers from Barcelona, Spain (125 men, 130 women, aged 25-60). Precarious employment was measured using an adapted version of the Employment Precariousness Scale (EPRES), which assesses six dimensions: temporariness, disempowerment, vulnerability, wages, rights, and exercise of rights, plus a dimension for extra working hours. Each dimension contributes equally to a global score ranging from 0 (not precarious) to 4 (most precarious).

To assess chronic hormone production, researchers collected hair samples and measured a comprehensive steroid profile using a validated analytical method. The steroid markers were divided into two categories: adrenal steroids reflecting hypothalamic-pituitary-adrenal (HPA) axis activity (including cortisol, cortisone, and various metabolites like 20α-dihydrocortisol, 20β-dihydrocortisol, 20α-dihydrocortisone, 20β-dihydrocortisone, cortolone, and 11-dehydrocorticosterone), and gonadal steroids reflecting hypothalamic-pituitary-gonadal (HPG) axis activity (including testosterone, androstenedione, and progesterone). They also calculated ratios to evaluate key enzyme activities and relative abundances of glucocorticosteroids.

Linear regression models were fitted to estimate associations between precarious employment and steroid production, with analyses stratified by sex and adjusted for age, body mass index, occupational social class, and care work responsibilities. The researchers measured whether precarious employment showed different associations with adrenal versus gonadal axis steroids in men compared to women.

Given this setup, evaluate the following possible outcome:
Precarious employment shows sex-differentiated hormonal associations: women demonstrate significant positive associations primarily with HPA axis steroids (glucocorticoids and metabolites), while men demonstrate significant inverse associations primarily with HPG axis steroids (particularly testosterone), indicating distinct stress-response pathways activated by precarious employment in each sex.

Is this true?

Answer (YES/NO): NO